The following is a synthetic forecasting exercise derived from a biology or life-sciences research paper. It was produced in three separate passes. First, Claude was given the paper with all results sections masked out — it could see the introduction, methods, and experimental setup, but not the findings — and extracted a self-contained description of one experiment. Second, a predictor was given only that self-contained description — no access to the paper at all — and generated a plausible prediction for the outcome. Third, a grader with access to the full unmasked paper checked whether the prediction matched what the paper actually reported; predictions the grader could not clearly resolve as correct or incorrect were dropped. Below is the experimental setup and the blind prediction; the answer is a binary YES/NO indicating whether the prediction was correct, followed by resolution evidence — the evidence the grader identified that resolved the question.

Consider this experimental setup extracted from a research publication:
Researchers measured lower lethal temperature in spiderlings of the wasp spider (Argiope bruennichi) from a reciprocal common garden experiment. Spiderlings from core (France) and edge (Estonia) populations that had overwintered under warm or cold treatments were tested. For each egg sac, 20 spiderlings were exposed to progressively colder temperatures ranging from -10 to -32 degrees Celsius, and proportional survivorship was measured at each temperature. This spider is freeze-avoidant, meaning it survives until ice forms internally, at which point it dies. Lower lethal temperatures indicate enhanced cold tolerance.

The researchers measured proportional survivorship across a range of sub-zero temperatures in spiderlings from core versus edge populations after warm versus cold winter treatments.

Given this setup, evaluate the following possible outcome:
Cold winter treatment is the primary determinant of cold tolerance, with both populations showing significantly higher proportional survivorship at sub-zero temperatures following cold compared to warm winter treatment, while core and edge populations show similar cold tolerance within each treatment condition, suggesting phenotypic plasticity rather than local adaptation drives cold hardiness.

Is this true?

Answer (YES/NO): NO